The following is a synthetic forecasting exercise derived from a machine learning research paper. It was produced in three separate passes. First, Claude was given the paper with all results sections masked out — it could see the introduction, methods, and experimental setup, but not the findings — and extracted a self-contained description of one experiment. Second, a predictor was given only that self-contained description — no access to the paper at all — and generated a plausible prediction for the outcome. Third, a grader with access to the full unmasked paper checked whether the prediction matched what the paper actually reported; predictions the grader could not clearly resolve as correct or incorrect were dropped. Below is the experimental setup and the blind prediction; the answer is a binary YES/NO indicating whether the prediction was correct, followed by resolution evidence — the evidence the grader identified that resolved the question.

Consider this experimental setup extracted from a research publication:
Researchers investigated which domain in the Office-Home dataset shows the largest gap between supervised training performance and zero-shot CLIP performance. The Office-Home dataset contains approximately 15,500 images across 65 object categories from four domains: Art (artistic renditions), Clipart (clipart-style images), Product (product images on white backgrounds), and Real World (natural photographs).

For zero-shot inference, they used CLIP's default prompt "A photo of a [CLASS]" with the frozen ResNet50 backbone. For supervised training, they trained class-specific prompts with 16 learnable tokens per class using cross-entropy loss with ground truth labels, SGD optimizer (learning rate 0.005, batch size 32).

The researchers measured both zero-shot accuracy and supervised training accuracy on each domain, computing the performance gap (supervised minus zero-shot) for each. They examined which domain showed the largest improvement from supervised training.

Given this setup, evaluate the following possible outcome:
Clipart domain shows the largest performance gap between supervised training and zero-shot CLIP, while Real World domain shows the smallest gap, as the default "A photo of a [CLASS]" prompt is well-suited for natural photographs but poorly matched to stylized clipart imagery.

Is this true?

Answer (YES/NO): YES